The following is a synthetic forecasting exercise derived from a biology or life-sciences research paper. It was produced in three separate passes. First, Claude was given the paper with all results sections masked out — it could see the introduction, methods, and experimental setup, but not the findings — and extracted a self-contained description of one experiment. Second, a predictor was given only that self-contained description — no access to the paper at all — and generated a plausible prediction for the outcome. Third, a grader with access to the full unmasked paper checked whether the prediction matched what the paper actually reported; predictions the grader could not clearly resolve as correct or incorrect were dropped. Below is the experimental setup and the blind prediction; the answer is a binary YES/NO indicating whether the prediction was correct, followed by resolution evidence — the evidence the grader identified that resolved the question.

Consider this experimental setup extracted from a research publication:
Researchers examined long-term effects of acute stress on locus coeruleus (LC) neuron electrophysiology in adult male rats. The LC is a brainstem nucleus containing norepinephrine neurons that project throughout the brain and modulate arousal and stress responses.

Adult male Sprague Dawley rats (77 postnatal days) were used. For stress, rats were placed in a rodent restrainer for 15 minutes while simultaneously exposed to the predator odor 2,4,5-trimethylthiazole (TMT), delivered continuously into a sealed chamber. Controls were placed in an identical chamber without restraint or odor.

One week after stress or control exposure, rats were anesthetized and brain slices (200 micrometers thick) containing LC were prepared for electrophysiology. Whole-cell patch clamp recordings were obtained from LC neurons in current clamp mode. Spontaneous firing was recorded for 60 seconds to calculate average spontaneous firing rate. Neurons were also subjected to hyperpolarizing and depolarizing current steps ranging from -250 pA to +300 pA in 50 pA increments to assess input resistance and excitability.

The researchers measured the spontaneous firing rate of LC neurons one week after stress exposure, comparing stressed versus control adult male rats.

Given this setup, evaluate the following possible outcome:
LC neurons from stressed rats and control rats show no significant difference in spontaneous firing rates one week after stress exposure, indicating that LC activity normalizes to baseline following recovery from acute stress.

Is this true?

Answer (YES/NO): YES